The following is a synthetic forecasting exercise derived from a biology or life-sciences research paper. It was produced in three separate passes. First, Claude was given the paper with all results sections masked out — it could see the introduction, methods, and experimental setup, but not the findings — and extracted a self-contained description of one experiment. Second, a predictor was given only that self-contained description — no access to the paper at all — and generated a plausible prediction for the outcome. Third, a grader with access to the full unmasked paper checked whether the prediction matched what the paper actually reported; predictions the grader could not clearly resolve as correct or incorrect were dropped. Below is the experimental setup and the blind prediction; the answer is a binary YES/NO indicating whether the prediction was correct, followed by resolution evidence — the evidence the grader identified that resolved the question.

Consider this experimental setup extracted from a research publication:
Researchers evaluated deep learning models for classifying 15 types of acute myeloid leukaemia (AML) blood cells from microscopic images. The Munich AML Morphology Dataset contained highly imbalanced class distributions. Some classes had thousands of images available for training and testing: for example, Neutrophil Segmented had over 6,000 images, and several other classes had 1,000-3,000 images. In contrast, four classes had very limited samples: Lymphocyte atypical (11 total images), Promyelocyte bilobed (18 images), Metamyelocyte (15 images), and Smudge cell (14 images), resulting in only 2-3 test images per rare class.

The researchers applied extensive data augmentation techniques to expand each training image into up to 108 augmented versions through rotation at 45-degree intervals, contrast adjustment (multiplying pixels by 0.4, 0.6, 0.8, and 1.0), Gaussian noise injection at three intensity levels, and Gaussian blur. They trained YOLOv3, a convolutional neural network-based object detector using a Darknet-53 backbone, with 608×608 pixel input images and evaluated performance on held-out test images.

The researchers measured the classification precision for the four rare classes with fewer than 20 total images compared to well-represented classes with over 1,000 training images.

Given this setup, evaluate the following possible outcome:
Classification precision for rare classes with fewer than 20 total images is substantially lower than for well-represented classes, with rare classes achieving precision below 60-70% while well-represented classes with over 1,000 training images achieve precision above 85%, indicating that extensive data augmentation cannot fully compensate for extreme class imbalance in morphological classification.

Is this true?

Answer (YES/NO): NO